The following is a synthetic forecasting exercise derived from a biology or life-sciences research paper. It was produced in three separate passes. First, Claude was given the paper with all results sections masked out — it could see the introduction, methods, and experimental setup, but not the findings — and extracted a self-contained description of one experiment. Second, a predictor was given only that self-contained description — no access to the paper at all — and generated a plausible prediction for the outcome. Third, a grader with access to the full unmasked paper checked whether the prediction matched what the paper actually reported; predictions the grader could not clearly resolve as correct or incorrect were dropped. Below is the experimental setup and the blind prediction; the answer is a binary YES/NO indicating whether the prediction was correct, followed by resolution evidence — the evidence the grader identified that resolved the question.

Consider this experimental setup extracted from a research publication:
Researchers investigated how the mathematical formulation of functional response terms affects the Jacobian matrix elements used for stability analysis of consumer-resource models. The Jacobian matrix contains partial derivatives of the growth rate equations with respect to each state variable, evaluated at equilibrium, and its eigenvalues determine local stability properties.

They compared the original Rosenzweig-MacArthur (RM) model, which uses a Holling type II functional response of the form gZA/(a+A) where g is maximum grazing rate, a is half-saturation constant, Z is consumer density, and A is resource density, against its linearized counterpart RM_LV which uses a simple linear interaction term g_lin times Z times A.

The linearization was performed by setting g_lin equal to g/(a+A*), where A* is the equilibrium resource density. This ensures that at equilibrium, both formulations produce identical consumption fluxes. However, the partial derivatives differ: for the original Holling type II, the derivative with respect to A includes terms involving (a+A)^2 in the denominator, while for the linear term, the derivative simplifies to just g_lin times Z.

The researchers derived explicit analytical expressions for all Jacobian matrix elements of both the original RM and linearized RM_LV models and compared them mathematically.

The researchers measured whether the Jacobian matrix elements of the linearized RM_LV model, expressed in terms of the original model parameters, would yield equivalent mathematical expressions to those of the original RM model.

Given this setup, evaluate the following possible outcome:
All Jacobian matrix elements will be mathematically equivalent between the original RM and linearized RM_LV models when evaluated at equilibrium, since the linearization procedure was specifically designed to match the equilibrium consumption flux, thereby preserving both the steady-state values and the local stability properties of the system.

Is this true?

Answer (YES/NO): NO